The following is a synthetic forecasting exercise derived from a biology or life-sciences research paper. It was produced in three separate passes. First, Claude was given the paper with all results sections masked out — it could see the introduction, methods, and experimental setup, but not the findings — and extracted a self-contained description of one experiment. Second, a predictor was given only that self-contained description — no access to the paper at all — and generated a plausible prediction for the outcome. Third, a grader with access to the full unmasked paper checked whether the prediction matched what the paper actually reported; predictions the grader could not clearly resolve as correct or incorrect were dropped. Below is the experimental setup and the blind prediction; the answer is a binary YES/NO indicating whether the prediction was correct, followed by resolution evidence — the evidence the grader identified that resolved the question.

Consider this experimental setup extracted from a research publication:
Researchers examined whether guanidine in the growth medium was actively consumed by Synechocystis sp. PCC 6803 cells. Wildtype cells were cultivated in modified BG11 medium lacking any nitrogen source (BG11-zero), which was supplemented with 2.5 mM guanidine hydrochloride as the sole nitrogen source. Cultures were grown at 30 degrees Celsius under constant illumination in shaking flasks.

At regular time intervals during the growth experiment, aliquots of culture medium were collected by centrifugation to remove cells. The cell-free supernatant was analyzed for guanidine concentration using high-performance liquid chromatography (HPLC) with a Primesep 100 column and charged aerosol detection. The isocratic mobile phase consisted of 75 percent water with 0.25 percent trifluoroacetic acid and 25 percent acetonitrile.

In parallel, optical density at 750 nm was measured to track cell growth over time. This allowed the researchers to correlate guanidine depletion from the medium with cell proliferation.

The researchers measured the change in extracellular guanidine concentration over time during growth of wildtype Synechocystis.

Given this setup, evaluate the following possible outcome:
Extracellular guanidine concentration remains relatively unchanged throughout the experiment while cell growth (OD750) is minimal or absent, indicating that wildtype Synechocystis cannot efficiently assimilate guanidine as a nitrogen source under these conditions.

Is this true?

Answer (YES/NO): NO